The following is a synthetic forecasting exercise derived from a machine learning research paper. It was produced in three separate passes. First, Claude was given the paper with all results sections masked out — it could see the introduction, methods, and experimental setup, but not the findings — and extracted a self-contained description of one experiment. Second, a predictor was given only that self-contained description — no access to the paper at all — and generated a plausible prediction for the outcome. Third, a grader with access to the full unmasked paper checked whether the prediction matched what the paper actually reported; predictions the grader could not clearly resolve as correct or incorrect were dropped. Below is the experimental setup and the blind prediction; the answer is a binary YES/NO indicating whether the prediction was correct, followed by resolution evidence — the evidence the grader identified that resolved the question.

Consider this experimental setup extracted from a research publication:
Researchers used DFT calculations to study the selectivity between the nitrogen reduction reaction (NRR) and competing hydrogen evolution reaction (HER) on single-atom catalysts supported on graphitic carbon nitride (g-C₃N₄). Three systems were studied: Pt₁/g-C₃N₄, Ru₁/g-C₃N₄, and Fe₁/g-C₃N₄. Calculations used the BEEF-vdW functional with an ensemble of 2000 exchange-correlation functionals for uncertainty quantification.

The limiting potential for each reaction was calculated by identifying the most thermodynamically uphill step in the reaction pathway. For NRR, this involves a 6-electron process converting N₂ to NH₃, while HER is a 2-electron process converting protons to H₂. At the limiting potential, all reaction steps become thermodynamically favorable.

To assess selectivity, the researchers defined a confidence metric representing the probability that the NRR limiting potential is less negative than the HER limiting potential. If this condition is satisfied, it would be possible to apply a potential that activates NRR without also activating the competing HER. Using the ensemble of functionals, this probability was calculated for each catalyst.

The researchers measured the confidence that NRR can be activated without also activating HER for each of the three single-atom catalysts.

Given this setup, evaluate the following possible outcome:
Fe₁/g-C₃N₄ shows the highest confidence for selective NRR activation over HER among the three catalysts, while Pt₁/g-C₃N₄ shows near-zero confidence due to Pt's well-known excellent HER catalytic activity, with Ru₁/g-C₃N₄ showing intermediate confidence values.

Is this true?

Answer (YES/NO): NO